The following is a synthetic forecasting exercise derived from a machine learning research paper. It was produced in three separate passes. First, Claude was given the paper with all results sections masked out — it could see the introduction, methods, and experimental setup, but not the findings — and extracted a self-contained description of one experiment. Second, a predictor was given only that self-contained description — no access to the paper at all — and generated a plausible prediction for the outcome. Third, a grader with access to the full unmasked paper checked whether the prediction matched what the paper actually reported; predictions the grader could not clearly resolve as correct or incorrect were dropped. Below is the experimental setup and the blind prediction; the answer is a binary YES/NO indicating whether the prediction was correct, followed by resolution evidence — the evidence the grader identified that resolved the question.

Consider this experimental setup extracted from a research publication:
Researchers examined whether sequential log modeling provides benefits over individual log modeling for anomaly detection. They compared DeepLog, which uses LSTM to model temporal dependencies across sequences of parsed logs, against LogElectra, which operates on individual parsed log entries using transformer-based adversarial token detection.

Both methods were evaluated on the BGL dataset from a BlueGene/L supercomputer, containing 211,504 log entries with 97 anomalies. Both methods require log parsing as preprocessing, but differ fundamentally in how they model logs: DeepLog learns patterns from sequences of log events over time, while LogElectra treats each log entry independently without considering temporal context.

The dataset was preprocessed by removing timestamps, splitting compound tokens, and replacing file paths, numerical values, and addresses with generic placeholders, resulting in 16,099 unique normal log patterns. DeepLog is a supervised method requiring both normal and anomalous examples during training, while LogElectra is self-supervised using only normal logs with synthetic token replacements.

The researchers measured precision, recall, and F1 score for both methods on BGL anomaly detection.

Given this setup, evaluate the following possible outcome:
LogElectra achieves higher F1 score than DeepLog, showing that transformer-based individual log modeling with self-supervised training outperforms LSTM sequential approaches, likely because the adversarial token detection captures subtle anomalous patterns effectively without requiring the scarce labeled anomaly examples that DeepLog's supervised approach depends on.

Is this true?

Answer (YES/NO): YES